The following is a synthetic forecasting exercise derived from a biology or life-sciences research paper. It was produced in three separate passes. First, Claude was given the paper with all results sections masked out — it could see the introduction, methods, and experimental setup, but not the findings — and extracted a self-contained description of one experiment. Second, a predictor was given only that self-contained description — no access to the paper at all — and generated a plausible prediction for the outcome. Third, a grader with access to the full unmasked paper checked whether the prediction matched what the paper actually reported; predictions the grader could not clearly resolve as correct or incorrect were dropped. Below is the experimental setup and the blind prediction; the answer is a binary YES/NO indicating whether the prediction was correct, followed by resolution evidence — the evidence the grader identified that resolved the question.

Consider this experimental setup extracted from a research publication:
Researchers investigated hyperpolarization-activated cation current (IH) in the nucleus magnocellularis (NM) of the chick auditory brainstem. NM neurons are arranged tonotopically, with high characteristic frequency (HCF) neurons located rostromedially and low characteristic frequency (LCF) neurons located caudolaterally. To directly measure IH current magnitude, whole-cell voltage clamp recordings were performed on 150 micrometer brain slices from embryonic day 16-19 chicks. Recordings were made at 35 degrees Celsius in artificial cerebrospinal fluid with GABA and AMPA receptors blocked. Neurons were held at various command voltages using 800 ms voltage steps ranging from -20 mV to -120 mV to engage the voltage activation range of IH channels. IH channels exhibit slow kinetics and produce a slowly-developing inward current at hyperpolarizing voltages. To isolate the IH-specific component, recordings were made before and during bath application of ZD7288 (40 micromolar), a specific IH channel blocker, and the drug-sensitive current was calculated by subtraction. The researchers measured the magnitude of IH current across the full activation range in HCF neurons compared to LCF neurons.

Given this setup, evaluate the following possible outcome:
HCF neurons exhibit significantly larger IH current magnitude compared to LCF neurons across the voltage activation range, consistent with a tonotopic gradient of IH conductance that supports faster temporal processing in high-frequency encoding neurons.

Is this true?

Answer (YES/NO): YES